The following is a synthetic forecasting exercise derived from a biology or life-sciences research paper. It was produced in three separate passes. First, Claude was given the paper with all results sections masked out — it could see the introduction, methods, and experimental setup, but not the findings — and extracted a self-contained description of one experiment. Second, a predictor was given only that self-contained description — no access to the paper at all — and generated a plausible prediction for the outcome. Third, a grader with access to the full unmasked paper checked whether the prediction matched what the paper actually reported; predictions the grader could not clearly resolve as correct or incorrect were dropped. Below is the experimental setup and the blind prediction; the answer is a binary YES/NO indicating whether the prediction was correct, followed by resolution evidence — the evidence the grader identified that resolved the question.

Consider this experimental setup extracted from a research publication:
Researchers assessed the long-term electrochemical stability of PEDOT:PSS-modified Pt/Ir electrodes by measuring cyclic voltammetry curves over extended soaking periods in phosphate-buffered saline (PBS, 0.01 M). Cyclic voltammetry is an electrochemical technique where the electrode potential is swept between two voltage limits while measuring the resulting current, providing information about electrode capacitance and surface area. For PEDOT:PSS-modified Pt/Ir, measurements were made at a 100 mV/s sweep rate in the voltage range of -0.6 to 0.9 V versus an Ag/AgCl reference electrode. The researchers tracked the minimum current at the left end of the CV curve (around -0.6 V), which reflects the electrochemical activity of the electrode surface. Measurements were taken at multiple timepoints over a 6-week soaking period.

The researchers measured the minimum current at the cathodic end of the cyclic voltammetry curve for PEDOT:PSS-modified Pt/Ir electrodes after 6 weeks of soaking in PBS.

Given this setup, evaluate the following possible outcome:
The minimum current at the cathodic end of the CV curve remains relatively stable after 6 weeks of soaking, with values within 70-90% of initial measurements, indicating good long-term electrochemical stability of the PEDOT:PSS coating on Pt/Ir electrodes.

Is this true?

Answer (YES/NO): NO